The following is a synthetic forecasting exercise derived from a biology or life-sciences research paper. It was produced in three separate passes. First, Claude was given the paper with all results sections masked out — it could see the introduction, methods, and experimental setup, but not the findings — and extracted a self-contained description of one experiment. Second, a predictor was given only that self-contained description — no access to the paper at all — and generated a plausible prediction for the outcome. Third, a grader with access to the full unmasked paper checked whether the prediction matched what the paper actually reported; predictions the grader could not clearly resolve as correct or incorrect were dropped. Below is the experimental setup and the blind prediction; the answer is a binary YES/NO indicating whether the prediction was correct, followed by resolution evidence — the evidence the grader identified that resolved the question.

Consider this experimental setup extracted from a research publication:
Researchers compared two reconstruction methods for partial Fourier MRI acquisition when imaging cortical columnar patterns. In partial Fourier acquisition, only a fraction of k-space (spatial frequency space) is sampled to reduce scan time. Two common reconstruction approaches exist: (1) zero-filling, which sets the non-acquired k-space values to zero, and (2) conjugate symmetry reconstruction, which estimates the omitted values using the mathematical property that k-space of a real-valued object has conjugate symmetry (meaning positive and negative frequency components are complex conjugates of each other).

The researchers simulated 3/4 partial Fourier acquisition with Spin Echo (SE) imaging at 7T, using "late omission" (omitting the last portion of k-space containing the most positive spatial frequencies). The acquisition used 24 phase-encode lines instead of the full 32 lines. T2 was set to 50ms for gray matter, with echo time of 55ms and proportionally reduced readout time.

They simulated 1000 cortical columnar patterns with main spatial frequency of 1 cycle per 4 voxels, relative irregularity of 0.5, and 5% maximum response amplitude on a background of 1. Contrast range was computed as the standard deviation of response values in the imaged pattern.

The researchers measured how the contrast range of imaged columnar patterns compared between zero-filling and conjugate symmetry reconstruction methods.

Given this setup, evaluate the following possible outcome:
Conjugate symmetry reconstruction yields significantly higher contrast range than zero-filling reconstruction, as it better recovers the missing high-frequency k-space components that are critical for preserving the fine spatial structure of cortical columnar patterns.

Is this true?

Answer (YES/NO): YES